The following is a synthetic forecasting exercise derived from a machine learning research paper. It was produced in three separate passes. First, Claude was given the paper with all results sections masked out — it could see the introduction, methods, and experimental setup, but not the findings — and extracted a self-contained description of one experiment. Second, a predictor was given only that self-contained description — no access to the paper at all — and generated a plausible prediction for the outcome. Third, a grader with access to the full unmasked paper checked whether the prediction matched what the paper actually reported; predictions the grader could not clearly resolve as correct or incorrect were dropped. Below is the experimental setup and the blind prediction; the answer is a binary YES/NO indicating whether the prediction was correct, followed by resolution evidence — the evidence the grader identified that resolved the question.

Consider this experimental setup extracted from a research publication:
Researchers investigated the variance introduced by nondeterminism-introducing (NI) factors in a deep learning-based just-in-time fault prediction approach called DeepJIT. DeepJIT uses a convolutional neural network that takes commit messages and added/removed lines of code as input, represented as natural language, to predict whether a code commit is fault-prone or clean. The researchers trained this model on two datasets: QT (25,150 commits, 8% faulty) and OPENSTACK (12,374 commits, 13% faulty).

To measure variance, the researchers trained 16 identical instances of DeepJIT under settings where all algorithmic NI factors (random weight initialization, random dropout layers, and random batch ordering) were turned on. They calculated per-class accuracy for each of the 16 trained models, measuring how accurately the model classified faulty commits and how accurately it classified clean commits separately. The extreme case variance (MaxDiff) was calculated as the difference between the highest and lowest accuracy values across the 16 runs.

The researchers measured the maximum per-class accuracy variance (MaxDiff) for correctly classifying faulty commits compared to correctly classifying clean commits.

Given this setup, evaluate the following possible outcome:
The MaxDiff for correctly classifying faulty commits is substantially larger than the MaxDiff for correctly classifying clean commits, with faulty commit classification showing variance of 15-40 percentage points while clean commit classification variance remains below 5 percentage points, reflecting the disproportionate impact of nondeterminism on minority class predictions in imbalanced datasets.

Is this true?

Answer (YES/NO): NO